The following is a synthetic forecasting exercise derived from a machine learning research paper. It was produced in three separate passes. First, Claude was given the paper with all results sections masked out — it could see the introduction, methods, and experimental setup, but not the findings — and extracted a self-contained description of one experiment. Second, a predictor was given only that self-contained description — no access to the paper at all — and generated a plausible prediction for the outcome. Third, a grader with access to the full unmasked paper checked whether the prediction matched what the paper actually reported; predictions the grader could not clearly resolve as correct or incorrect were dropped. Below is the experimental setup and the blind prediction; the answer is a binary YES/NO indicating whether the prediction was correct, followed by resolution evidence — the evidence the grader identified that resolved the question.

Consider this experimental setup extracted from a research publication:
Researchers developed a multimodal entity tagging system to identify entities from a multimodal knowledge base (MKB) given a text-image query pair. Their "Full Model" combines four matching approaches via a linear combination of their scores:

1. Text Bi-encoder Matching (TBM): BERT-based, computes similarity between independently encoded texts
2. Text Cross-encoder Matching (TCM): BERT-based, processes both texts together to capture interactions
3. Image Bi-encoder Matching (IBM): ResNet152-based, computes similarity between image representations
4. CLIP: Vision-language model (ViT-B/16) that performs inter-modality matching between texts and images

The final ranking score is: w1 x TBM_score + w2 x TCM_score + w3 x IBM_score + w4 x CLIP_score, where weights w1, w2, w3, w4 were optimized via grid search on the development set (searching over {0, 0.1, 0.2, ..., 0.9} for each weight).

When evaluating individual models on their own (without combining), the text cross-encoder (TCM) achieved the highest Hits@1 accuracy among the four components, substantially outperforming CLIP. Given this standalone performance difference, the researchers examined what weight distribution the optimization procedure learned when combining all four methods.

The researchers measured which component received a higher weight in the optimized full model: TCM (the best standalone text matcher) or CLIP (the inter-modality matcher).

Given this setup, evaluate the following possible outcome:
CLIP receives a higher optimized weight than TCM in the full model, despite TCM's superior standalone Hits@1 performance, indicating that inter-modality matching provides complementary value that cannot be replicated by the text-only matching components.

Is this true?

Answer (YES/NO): YES